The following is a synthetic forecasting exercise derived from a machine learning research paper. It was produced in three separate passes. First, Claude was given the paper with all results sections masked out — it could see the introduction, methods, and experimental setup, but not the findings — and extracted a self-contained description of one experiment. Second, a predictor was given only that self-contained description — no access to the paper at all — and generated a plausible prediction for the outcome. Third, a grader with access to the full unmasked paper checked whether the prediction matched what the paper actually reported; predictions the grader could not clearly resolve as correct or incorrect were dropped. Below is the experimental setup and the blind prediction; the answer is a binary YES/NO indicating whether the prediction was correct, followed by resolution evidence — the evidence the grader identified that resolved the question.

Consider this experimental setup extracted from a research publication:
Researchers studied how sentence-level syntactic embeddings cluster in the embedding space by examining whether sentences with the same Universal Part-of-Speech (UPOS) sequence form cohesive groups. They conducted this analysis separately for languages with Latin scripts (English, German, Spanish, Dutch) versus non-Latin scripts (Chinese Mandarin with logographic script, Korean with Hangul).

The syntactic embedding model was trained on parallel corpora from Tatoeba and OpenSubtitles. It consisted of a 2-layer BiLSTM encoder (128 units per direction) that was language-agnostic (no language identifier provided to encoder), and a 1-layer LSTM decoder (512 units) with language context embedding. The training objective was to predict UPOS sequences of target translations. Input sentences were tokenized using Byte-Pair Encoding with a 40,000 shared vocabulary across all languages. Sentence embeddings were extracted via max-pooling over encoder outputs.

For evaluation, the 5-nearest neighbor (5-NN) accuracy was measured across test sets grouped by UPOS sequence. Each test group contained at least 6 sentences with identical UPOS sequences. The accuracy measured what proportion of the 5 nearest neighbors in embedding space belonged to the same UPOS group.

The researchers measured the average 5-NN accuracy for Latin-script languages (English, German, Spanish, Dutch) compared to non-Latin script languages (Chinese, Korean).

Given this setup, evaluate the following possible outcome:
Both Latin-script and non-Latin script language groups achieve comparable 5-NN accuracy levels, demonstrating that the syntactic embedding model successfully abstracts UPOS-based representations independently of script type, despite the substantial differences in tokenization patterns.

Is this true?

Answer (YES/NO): NO